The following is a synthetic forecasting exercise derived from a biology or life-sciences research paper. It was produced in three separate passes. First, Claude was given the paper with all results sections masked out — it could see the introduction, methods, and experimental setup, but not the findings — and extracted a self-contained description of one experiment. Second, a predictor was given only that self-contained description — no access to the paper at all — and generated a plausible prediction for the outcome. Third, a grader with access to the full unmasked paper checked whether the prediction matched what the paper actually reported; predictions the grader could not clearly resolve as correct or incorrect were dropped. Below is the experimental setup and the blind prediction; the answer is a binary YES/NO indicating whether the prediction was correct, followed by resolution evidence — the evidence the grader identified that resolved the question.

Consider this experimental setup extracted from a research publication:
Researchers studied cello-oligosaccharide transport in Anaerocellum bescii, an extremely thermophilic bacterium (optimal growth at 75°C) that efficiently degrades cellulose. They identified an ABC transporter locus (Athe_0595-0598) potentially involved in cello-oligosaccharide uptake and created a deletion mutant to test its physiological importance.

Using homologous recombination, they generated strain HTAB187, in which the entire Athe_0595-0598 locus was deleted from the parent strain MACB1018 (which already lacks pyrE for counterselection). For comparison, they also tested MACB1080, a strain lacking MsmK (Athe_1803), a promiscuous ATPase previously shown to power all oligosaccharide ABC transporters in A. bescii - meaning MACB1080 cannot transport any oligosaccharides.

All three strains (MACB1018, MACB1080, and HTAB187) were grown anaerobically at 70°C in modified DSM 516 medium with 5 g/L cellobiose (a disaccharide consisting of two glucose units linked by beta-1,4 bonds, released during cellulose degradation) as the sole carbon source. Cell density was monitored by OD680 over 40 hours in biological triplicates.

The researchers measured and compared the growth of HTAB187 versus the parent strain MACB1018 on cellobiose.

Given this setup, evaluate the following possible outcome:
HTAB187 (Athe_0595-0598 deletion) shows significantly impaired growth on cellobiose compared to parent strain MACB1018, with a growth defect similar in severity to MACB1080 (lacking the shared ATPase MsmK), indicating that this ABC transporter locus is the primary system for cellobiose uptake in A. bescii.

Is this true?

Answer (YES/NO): NO